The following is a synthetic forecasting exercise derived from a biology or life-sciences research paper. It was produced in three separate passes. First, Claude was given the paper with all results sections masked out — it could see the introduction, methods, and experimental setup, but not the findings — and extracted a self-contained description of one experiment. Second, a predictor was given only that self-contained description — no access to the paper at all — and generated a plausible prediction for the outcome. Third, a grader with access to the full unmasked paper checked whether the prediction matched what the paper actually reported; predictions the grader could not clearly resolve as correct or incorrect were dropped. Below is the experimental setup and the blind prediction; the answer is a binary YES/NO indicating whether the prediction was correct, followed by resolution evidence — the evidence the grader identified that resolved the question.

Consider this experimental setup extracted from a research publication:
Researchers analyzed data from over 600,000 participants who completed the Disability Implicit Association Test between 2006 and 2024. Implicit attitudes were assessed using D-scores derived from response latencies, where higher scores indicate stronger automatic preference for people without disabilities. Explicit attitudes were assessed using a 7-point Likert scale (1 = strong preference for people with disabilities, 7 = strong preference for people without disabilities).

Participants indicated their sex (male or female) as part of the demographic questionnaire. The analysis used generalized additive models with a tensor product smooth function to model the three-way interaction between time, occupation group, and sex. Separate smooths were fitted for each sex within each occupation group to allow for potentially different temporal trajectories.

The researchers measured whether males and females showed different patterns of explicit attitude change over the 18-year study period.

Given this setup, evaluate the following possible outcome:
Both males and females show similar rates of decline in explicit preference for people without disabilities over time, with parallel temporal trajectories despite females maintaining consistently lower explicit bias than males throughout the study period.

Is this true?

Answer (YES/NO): NO